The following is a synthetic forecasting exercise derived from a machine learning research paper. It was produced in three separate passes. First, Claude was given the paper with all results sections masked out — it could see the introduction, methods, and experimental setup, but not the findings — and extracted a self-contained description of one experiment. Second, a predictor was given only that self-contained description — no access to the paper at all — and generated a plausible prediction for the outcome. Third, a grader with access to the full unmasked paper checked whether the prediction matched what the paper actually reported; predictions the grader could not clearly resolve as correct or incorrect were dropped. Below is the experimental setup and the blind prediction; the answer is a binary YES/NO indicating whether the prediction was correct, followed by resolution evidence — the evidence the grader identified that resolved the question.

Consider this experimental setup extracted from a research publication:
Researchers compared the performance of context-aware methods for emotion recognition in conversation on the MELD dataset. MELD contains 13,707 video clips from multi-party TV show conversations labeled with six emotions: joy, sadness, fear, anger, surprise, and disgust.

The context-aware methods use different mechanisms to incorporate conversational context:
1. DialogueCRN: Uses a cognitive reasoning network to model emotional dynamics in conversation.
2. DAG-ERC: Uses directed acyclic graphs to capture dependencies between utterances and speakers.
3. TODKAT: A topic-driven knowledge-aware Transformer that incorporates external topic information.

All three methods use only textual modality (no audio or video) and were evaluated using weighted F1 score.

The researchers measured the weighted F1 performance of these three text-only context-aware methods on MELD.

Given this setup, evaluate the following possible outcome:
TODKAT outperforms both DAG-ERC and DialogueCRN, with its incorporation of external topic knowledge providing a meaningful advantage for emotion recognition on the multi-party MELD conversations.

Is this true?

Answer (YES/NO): YES